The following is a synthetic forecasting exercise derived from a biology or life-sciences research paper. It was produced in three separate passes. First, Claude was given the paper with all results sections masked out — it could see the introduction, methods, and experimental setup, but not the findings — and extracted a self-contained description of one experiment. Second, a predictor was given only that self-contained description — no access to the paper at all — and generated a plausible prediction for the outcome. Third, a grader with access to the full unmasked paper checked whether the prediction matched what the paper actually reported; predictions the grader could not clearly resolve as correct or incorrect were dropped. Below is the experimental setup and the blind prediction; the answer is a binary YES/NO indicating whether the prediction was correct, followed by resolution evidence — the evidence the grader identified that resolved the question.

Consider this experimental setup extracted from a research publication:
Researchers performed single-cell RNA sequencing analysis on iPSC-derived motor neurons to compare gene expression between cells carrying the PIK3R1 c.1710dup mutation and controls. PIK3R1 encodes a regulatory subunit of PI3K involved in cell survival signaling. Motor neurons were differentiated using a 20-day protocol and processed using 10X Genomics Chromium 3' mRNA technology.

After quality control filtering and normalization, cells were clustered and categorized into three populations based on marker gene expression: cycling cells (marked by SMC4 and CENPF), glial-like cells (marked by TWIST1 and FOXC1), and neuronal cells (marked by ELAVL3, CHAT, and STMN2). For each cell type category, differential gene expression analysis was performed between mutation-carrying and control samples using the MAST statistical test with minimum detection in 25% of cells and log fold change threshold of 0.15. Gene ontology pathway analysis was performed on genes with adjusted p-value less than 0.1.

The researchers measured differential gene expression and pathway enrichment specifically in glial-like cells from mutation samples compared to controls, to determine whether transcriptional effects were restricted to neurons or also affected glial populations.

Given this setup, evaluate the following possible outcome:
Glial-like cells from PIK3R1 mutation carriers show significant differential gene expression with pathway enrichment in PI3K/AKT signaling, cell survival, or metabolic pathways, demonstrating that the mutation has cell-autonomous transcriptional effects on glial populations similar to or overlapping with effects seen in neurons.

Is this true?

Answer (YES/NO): NO